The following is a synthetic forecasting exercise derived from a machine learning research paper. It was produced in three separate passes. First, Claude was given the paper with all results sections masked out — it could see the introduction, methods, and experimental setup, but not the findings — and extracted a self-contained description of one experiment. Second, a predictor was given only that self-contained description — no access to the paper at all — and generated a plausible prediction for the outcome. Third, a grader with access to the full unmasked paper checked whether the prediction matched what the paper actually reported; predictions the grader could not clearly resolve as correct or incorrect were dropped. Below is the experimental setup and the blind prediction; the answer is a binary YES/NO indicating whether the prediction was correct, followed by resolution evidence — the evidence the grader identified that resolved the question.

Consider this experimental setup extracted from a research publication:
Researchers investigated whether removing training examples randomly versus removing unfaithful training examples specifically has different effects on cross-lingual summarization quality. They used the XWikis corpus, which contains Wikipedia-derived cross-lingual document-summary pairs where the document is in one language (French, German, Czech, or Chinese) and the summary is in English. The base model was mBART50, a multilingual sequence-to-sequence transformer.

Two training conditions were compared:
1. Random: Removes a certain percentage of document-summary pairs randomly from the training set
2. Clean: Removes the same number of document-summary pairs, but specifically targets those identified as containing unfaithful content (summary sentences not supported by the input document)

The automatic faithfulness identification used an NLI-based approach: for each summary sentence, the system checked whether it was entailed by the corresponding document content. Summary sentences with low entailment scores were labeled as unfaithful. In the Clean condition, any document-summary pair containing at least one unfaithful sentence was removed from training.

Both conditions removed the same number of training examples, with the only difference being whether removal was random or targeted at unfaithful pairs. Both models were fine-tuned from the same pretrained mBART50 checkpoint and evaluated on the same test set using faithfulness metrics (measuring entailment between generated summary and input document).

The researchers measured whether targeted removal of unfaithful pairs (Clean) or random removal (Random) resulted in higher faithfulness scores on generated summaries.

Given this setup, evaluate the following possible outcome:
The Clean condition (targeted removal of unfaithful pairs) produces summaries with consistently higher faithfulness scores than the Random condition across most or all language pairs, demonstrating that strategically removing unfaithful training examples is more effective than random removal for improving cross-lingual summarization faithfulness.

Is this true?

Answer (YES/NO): YES